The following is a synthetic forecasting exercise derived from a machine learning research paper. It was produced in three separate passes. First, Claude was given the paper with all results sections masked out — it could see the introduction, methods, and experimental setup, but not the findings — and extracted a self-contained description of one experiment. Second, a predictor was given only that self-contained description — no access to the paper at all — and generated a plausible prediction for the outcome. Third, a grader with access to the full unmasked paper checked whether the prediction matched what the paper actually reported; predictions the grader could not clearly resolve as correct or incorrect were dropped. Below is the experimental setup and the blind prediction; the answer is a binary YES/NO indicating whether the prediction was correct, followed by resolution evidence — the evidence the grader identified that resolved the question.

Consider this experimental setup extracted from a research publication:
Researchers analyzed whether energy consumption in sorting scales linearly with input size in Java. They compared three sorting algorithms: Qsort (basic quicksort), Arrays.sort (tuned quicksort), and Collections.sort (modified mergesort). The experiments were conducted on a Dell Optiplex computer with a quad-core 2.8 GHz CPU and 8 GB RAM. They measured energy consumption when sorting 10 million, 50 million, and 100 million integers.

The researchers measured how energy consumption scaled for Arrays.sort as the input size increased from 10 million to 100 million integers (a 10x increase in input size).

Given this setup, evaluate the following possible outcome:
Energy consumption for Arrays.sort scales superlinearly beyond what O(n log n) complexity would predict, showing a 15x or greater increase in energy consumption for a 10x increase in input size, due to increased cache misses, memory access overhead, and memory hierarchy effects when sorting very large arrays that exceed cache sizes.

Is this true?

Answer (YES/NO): NO